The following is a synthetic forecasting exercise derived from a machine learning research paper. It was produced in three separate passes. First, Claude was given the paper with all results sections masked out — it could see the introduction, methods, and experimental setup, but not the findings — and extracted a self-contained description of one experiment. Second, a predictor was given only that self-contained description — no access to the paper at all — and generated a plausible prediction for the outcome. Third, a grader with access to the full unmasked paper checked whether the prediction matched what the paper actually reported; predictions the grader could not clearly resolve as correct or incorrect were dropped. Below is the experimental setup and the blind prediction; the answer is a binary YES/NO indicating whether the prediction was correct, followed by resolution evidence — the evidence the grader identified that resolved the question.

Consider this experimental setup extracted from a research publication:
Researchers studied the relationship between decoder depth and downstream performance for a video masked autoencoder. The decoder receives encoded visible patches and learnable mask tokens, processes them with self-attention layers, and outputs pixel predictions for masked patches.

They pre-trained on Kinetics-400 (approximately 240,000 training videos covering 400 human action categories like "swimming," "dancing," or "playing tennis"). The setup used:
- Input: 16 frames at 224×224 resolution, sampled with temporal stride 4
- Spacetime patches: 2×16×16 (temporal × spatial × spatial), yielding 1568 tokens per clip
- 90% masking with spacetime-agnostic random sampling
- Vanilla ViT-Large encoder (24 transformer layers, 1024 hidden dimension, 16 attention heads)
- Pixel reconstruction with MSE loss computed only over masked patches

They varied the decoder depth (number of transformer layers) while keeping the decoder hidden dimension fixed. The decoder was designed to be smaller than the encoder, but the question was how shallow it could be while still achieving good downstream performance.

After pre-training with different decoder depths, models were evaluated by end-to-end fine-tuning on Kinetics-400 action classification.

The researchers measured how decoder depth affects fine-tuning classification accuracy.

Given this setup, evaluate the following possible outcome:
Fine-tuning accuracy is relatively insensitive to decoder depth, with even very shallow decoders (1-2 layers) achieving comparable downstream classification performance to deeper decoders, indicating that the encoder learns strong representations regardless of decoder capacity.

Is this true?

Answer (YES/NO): NO